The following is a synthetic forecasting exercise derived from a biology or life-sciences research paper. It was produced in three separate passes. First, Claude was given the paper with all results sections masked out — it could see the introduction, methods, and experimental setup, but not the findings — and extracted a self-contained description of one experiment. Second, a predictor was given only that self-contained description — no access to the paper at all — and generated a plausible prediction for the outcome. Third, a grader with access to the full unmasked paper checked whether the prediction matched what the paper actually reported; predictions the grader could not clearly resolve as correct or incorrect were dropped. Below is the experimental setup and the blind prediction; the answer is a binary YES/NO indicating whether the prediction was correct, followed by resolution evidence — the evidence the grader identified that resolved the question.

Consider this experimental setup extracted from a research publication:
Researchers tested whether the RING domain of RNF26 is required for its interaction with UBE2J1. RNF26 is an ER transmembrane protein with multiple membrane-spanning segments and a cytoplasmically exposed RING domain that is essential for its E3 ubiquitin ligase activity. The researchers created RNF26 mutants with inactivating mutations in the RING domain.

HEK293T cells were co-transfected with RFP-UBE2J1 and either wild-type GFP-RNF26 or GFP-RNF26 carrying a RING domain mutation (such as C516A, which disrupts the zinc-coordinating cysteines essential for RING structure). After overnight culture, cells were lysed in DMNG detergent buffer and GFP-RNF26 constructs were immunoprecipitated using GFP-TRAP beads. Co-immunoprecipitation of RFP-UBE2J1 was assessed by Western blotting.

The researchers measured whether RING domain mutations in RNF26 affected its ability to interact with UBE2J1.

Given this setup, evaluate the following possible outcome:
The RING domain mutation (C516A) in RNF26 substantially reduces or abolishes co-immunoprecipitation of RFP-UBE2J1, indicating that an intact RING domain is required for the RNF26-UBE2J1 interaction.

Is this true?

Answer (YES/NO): NO